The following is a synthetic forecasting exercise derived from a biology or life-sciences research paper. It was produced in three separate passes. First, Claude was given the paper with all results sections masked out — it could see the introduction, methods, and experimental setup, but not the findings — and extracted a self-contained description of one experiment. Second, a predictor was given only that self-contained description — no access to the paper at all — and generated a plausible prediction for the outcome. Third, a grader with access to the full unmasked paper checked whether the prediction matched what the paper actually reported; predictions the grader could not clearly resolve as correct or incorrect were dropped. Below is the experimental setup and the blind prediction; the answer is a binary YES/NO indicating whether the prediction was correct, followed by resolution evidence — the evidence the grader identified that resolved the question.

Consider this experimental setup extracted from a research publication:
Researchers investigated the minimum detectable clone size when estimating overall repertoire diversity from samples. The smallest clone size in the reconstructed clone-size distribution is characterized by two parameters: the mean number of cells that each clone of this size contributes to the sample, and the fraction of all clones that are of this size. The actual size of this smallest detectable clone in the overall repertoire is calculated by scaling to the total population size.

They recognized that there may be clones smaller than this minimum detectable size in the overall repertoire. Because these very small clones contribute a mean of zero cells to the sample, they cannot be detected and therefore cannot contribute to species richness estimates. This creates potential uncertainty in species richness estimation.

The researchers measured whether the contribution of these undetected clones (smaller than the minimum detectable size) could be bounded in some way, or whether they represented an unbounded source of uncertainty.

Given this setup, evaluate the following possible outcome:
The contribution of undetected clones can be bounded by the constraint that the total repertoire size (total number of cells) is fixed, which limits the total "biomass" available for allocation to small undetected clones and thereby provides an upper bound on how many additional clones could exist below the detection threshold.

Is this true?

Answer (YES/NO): YES